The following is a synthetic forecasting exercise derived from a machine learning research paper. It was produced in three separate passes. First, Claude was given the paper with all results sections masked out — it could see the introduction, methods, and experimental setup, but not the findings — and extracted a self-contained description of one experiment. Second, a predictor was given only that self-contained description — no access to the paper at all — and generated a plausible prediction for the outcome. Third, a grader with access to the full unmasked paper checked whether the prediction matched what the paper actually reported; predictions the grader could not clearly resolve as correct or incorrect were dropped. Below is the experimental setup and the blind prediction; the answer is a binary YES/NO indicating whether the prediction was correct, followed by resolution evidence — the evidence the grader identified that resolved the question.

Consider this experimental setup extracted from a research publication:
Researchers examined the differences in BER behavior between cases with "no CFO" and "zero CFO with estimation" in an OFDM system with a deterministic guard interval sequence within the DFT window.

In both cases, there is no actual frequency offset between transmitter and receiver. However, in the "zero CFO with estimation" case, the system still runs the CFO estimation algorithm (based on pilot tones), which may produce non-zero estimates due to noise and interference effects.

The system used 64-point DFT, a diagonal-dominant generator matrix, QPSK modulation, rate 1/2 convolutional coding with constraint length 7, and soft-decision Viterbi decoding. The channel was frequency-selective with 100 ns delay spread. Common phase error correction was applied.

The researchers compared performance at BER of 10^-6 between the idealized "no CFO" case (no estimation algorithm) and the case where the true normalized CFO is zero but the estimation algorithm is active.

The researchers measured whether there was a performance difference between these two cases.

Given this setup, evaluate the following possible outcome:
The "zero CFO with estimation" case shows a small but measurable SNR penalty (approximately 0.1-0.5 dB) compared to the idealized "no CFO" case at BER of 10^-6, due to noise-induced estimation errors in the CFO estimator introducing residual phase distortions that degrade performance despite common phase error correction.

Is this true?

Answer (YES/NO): NO